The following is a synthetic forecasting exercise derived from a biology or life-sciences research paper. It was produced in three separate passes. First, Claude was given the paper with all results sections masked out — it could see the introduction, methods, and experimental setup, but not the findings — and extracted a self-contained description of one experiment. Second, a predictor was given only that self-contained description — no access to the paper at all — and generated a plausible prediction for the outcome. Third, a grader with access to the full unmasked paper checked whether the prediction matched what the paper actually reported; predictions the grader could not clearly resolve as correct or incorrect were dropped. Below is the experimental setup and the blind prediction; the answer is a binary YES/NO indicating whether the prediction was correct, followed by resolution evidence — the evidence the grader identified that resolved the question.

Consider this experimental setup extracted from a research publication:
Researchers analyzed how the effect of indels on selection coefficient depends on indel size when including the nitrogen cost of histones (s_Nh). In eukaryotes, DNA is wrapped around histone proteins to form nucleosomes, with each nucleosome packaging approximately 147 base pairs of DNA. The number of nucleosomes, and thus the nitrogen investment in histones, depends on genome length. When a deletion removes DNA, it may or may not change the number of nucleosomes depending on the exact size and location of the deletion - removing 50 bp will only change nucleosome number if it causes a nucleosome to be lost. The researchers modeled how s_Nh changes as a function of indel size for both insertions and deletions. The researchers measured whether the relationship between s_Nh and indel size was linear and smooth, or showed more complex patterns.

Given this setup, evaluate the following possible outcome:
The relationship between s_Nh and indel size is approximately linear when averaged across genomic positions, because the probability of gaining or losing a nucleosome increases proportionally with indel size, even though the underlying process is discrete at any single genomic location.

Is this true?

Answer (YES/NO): NO